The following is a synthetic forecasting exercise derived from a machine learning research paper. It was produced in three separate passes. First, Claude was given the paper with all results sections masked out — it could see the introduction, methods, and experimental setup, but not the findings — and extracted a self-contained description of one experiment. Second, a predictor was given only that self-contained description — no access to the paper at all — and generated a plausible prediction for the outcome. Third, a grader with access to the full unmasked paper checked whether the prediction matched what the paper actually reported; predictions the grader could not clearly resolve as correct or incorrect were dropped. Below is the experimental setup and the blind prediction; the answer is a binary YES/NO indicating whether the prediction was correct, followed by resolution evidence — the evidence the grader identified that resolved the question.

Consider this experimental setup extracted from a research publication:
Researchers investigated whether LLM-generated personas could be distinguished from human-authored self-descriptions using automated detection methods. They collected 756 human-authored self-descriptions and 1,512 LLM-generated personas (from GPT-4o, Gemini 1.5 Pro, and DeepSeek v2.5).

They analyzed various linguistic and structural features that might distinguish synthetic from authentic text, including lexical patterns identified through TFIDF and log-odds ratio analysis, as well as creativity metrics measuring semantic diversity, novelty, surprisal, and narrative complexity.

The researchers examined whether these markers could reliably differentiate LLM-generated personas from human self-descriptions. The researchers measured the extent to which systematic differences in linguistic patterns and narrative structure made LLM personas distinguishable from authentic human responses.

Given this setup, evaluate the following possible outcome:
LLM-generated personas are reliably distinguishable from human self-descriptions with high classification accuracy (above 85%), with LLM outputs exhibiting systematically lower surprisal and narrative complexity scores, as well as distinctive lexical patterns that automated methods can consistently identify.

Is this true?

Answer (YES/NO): NO